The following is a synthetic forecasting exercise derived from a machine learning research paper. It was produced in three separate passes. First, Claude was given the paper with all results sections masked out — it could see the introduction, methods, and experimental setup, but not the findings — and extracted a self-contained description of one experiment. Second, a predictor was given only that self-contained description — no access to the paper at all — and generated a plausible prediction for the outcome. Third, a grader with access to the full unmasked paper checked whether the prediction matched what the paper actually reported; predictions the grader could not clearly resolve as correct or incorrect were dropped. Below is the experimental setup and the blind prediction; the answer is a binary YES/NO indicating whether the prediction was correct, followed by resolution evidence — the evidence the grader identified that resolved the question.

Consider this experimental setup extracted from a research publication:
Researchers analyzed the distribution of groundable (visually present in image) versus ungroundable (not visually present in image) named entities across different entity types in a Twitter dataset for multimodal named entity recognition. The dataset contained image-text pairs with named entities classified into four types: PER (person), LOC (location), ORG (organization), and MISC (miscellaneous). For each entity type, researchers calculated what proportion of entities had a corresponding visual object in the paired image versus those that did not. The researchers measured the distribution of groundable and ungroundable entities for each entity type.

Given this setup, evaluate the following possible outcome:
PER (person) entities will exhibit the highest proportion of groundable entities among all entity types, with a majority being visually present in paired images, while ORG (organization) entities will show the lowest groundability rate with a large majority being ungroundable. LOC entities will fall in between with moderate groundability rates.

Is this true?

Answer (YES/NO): NO